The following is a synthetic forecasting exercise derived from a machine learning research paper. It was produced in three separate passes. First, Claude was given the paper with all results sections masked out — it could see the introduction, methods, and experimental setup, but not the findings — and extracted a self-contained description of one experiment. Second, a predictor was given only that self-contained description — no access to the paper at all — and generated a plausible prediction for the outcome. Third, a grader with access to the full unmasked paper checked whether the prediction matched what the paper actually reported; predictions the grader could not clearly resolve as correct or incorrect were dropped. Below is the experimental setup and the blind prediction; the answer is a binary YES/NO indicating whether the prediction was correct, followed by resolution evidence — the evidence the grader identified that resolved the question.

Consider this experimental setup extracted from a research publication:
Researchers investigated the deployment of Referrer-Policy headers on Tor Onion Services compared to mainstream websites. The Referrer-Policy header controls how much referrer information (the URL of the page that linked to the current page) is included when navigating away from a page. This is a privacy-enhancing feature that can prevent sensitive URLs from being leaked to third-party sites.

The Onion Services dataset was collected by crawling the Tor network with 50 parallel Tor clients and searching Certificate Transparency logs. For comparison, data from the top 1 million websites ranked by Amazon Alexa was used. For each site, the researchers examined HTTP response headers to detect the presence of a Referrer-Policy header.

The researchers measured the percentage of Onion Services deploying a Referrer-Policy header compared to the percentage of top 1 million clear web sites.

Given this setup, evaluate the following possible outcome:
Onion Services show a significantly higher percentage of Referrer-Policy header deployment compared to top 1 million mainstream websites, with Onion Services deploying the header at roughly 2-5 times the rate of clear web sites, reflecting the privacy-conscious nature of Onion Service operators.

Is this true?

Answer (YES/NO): NO